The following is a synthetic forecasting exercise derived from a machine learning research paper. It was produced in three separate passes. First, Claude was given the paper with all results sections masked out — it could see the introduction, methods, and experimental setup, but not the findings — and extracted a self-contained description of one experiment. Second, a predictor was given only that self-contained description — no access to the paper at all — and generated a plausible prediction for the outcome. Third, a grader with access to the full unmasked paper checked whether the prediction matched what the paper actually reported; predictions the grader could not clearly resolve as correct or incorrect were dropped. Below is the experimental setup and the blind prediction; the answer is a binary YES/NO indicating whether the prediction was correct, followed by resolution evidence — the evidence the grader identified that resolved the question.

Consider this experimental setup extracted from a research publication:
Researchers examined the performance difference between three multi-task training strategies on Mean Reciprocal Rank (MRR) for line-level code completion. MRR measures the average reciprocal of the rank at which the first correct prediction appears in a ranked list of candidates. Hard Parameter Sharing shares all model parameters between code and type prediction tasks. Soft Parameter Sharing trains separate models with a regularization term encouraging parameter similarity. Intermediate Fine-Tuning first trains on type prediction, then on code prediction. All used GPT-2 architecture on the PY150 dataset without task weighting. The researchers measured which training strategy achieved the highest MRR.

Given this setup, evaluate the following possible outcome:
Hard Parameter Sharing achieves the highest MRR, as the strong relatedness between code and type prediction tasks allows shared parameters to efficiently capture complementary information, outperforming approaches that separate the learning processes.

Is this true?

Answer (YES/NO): NO